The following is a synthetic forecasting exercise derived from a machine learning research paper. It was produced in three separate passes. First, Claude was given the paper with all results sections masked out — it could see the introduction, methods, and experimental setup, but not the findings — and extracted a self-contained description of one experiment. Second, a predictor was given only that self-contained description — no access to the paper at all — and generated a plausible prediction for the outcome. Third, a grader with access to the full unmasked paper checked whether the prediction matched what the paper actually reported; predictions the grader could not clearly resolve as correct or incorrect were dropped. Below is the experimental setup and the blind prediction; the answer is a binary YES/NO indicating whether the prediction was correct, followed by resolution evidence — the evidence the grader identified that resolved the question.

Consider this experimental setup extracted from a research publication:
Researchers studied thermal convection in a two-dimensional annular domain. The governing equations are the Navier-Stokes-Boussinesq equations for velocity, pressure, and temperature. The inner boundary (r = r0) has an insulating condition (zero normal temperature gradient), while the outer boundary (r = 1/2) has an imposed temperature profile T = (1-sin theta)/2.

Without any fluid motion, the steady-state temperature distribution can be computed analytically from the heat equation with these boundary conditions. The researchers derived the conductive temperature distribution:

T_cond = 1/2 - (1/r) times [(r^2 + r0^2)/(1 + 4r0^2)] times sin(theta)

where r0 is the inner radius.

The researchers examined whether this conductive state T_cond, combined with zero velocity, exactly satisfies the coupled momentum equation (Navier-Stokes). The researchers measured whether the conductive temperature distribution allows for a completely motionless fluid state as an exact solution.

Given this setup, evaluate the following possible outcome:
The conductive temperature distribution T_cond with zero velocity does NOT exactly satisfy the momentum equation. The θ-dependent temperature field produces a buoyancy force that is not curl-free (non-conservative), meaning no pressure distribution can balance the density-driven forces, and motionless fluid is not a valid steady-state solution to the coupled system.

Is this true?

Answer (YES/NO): YES